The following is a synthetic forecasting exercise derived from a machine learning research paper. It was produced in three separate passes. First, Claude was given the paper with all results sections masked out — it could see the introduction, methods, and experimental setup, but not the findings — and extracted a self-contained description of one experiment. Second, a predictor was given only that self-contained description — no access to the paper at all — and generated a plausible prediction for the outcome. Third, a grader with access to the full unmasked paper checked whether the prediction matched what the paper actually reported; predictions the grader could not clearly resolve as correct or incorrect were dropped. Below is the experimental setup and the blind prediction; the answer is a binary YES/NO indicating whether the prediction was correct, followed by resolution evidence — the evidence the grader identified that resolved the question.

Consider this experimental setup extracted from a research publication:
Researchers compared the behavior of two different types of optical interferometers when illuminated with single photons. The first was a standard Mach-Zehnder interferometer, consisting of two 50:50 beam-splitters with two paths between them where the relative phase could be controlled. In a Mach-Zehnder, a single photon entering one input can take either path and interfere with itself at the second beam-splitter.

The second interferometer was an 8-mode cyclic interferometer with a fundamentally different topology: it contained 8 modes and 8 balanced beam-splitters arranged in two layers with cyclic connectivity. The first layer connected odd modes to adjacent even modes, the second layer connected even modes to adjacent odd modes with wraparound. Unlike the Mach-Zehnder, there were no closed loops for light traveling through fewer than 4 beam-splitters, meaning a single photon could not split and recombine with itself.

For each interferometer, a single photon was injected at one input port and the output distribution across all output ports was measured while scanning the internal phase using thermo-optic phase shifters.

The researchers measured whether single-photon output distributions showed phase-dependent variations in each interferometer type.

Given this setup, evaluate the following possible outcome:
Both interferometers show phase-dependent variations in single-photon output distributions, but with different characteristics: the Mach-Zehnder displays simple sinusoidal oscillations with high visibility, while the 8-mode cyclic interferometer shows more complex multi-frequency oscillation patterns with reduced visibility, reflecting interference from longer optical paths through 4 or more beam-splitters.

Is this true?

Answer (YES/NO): NO